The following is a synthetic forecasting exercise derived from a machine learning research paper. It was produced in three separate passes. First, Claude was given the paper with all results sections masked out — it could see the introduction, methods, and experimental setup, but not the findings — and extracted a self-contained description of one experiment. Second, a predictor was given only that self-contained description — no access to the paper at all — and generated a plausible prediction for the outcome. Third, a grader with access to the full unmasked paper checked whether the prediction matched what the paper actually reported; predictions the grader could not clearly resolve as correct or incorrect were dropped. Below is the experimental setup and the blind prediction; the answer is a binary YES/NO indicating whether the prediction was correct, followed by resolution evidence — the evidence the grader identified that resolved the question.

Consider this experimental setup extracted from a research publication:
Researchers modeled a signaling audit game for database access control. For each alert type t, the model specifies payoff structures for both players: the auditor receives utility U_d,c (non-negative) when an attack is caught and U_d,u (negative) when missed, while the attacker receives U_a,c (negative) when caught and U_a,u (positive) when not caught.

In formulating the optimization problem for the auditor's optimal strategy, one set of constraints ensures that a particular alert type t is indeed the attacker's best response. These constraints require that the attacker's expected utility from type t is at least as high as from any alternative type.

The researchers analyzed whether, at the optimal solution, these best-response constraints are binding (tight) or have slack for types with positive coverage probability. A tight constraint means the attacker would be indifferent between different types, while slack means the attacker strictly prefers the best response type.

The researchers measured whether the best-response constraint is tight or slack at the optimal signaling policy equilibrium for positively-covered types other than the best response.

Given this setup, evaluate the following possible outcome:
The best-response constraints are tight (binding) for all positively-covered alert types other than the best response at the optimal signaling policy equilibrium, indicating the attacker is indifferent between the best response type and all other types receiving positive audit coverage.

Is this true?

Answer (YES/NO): YES